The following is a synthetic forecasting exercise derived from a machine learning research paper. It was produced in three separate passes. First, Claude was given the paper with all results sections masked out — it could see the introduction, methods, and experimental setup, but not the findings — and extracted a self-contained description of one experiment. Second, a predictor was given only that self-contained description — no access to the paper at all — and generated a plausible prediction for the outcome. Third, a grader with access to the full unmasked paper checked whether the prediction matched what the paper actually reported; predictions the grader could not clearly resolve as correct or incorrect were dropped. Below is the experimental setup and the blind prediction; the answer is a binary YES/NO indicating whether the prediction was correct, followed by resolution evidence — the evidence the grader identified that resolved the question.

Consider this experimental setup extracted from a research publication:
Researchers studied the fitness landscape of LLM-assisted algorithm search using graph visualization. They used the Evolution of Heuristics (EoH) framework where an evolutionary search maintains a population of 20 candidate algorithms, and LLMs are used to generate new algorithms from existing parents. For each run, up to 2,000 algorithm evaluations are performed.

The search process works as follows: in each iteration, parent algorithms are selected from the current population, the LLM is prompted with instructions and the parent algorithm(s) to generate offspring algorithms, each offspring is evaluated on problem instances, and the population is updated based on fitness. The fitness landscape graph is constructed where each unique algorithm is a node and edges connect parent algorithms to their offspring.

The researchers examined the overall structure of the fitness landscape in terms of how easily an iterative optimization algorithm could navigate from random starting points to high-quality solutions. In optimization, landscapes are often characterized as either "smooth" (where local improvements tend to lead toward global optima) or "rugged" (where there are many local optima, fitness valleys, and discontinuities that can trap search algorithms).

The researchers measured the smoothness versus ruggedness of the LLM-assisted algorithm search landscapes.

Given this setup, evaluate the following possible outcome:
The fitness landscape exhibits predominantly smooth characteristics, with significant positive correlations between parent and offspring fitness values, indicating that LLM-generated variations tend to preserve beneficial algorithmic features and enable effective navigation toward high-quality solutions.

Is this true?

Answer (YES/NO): NO